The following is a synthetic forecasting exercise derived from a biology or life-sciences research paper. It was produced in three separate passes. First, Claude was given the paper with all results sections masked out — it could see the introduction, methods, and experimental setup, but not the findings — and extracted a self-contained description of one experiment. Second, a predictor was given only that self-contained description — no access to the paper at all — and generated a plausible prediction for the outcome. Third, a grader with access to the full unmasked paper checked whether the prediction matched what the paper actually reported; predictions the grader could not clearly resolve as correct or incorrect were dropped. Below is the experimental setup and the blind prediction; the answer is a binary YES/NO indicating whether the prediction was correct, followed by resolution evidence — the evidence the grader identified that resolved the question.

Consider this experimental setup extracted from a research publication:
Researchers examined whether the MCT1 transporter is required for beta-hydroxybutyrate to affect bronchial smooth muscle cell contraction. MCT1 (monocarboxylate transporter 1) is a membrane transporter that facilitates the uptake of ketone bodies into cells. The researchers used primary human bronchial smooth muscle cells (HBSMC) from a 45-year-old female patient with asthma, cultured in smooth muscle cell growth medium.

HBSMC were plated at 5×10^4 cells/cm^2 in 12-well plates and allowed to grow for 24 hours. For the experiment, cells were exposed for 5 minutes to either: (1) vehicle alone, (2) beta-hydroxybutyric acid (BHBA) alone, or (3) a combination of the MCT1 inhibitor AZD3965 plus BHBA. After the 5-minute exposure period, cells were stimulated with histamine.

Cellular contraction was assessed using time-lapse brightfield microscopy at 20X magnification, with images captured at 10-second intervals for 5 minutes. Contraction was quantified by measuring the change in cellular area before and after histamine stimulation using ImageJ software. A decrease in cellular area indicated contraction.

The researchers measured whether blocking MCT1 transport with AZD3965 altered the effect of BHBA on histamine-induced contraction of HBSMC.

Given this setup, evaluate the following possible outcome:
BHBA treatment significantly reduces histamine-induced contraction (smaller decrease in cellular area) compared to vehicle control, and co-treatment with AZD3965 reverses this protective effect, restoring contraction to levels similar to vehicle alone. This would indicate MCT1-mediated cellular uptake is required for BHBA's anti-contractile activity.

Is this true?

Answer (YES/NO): NO